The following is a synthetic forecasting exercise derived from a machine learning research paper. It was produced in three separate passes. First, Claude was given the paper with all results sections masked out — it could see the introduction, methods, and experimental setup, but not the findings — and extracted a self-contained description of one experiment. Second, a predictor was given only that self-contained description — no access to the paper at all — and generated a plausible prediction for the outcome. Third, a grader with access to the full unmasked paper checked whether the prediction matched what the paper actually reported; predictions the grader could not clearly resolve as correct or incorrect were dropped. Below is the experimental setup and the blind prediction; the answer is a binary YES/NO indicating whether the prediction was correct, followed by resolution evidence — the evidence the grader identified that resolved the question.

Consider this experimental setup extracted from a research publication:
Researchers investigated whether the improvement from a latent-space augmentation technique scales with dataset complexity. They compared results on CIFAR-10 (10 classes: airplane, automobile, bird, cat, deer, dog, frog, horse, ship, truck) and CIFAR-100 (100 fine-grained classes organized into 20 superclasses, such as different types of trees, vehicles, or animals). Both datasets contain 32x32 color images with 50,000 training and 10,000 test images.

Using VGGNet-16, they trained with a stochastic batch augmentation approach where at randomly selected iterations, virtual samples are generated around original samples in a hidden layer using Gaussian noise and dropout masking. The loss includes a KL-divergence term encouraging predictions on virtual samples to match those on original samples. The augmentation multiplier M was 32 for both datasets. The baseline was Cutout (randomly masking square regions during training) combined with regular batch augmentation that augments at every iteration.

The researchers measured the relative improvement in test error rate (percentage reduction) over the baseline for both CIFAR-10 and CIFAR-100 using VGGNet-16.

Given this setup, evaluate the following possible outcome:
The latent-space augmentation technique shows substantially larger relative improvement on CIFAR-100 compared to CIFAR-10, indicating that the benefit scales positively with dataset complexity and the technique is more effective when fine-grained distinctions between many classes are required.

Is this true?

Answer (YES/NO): NO